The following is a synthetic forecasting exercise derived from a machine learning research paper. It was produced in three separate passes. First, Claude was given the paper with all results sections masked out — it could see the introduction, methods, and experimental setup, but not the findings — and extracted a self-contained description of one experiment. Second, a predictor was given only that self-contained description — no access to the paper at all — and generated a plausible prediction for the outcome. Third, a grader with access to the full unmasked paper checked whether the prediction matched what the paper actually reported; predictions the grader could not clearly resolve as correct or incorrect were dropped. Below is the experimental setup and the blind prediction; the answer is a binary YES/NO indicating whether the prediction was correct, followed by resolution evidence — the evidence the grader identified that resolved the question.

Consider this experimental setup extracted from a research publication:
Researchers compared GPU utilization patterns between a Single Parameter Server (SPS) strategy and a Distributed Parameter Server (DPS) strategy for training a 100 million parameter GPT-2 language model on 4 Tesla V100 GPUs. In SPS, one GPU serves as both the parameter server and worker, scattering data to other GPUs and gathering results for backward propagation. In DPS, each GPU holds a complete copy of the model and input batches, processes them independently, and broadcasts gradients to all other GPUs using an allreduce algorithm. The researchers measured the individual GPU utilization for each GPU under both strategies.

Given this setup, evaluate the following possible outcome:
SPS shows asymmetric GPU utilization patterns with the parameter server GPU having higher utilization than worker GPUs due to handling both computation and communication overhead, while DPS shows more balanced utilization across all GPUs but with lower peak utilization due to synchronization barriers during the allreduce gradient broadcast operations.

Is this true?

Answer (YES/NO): NO